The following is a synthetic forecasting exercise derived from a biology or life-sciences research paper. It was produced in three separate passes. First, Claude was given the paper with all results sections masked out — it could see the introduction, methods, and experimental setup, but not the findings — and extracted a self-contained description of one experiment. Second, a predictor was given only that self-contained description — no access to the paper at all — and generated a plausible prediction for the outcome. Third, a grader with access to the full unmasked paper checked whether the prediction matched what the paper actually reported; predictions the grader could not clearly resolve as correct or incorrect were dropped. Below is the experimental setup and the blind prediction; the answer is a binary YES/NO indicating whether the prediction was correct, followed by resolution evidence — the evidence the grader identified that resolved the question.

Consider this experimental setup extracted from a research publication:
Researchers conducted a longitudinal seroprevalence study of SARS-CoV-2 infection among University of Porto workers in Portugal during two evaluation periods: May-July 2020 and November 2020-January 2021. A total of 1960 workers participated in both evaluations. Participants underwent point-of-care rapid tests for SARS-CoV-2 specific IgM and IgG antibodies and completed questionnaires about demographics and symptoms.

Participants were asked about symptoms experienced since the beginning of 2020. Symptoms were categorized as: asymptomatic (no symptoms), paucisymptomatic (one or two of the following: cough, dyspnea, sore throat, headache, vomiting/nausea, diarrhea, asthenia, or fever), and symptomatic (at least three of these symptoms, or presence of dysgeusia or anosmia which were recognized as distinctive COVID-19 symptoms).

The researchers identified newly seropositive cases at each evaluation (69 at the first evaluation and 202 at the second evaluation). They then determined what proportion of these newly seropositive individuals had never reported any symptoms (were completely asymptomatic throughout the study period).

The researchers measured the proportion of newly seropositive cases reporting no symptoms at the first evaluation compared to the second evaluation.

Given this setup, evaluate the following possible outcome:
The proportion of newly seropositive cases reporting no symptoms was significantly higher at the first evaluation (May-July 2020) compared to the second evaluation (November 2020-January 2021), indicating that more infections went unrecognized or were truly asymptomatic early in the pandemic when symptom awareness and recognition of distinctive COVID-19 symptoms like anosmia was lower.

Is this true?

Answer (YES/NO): YES